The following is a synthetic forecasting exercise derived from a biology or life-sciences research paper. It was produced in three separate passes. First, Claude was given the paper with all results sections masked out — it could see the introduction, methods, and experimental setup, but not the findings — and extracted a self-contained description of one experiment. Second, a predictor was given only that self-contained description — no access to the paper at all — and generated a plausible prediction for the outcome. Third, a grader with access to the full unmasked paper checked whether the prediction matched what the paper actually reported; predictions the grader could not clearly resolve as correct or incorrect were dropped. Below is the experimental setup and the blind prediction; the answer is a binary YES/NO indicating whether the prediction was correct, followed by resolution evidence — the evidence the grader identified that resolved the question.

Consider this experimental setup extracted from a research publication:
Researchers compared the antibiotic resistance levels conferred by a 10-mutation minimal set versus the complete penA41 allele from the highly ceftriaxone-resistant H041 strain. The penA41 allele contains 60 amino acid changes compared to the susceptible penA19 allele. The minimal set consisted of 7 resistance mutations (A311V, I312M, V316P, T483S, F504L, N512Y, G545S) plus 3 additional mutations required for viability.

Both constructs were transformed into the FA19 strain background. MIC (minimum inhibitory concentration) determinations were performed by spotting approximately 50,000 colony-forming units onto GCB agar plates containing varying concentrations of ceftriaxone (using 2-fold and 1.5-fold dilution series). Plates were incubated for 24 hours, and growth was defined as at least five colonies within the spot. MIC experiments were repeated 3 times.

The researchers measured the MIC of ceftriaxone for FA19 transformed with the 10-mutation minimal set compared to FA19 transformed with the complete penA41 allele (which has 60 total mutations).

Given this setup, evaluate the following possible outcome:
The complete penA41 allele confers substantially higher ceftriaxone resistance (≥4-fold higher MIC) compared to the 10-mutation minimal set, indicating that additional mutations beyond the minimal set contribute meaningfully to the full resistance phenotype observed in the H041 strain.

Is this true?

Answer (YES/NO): NO